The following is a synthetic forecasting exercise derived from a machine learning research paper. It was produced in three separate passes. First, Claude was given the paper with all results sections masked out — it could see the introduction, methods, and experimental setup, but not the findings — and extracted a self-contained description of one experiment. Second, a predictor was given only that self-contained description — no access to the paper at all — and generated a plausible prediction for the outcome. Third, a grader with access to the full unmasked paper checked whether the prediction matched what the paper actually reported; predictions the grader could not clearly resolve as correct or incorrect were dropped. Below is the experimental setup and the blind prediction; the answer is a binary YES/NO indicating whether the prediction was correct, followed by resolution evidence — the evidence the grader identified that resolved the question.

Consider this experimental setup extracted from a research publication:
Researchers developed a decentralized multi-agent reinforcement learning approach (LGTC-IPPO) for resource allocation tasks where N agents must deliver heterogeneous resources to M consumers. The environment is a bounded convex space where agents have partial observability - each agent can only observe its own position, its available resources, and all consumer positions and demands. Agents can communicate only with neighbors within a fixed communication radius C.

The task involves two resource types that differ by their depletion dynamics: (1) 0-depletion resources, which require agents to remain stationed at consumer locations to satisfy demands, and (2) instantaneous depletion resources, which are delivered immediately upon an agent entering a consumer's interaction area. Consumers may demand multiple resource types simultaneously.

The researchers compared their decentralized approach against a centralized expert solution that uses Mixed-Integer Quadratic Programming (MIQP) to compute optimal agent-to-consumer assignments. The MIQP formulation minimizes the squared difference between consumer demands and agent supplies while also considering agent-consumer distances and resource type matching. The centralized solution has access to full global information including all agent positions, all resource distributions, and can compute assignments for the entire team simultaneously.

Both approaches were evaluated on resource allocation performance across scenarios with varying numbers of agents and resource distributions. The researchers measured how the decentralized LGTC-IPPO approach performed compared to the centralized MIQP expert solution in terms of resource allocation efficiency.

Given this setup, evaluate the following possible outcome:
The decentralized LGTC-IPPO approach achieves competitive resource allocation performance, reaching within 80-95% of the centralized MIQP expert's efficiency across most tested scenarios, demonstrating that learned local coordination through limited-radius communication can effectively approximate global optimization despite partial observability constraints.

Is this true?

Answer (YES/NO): NO